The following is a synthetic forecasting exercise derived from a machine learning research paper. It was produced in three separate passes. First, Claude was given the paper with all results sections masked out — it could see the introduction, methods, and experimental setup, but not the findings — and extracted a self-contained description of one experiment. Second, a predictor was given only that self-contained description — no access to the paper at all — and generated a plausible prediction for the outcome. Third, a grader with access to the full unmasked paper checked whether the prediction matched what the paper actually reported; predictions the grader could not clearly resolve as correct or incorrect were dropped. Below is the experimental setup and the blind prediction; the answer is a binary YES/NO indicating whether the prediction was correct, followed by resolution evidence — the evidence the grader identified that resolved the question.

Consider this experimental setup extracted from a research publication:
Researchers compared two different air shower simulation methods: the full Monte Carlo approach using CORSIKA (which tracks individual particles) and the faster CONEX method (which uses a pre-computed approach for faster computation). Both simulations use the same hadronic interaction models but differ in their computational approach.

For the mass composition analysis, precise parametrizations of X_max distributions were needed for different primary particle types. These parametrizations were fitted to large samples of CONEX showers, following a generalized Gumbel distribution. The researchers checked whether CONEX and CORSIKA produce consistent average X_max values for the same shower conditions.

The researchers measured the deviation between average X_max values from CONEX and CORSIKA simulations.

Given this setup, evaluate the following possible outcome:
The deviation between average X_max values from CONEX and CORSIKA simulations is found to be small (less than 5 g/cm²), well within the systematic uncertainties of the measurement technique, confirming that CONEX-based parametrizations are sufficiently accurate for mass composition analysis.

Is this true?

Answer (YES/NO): NO